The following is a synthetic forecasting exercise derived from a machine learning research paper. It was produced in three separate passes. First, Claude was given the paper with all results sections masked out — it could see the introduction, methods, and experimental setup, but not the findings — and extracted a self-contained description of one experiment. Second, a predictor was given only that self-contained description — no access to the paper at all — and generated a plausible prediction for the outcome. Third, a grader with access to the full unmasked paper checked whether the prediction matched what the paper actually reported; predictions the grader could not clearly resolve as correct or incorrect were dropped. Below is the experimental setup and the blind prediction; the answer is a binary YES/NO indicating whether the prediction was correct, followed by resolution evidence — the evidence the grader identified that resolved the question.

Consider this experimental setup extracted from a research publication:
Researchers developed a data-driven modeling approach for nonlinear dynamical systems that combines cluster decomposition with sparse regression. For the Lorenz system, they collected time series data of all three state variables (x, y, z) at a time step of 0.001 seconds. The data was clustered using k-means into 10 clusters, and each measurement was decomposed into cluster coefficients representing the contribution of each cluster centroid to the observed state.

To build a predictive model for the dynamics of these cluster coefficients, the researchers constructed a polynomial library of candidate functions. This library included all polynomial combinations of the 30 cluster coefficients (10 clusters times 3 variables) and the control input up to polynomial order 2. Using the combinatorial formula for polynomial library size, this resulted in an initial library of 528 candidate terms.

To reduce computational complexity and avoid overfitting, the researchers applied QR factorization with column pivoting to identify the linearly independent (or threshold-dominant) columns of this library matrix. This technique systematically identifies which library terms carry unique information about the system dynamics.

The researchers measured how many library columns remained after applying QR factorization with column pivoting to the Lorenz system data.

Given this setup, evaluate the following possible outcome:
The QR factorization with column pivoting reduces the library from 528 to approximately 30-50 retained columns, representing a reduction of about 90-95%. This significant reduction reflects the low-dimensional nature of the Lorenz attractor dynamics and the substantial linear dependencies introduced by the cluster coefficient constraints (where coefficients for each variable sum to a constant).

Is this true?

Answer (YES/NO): NO